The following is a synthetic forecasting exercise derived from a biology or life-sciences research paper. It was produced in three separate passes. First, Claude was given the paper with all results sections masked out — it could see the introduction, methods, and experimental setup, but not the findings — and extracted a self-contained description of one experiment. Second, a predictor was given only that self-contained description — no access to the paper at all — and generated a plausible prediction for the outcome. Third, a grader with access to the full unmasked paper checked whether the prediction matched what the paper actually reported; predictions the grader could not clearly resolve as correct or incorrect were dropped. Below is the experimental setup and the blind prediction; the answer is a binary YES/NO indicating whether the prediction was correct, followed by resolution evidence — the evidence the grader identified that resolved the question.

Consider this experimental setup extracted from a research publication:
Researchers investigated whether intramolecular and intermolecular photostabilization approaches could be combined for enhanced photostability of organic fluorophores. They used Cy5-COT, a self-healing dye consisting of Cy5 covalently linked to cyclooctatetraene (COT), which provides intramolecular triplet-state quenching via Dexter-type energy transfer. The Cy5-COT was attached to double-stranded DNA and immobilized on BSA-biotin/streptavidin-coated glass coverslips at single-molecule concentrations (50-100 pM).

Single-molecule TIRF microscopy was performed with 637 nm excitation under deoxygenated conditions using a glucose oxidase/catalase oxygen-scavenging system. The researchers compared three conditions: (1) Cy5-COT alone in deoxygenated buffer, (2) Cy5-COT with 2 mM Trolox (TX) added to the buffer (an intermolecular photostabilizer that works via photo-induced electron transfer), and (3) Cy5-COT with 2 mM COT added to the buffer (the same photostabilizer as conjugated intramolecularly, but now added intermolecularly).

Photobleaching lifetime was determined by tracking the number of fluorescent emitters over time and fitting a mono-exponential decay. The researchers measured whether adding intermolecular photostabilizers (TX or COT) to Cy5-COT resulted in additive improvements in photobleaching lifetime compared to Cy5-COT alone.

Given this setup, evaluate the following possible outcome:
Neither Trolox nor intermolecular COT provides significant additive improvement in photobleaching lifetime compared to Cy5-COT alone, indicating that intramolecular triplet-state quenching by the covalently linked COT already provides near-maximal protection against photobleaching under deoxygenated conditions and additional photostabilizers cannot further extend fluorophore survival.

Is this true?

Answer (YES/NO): YES